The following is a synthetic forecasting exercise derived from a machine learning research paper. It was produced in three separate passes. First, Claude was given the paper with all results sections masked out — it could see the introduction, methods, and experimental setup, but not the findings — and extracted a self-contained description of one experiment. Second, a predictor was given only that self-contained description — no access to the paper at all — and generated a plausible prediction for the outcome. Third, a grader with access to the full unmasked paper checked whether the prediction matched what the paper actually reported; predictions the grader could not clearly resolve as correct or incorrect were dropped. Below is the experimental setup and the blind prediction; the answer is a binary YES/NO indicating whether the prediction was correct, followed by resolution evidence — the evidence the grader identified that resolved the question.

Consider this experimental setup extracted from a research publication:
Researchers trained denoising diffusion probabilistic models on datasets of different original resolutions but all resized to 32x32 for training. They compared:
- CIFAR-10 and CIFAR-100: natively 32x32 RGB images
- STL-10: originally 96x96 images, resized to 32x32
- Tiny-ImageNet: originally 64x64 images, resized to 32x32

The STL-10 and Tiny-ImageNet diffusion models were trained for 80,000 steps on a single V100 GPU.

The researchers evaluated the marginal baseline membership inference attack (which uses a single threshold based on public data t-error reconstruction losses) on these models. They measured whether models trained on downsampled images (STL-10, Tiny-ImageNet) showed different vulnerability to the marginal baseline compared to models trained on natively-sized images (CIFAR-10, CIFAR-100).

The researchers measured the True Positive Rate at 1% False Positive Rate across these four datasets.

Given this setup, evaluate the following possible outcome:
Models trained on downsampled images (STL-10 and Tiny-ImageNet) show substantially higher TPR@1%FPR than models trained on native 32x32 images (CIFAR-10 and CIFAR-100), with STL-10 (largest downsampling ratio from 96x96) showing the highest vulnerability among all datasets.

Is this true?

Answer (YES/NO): NO